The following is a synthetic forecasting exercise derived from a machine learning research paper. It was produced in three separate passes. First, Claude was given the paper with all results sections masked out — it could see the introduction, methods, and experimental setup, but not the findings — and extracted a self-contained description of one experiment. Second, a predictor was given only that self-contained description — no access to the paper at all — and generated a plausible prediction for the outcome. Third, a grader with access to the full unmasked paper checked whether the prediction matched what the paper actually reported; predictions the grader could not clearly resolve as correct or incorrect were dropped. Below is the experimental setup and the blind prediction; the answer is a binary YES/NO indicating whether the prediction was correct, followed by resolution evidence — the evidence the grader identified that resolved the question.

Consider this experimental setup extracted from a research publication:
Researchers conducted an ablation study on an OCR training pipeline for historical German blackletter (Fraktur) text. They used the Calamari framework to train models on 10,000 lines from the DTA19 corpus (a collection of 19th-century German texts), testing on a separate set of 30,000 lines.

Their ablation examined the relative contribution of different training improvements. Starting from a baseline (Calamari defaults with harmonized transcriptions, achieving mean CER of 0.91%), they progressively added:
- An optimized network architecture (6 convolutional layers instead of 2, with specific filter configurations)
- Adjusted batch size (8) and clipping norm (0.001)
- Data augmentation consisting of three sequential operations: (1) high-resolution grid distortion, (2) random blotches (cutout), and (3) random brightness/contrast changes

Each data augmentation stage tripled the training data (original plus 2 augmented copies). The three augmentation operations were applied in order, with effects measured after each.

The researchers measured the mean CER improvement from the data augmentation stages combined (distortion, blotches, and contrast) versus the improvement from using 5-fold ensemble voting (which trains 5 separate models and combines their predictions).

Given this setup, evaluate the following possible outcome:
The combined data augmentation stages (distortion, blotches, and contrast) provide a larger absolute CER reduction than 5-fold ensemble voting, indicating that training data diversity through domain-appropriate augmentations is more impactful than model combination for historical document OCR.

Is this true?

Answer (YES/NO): YES